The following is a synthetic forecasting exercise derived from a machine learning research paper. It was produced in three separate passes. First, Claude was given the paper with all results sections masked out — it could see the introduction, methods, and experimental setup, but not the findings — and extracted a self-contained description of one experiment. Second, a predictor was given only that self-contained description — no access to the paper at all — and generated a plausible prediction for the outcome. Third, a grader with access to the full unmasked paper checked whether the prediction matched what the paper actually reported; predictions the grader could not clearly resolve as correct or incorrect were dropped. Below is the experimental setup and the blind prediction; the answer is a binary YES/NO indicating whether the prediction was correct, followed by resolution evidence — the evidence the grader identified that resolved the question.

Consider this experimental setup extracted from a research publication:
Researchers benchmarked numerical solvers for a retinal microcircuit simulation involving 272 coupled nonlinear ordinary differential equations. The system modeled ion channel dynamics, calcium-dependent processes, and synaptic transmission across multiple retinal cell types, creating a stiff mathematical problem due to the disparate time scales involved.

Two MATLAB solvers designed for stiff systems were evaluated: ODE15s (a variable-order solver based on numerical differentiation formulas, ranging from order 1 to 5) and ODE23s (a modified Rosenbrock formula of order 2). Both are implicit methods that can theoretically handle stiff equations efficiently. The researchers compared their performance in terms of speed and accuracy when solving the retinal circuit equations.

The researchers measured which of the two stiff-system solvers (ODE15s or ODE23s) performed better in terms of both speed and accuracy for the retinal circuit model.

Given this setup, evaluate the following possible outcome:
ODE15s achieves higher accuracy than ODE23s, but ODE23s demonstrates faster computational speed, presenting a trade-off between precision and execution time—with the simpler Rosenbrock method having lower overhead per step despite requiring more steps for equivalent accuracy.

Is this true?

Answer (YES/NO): NO